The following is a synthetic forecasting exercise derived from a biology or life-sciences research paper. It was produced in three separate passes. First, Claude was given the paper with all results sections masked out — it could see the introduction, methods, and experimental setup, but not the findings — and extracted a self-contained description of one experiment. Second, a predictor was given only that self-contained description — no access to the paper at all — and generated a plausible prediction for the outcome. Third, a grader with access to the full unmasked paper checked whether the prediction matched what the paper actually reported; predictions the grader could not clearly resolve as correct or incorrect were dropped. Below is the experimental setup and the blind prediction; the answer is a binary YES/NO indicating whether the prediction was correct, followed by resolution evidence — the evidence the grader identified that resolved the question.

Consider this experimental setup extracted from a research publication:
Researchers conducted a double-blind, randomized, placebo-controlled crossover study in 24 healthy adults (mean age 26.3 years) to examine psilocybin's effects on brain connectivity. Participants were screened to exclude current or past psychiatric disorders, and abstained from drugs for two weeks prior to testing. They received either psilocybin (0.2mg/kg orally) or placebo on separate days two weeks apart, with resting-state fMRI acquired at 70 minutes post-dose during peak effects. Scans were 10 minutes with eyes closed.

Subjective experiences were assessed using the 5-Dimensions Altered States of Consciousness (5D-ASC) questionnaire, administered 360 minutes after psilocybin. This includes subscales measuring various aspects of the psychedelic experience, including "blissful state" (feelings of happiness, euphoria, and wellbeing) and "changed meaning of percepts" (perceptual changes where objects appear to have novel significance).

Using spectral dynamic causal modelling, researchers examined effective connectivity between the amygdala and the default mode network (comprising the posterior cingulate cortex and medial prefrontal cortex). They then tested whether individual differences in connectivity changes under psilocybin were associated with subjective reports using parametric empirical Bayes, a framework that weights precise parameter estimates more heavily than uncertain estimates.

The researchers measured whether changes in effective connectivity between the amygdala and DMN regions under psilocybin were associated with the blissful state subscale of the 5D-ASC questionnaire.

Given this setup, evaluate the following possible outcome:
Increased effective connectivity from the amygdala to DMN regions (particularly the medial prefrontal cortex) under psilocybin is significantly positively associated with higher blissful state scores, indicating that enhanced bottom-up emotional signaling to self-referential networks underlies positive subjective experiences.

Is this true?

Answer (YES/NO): NO